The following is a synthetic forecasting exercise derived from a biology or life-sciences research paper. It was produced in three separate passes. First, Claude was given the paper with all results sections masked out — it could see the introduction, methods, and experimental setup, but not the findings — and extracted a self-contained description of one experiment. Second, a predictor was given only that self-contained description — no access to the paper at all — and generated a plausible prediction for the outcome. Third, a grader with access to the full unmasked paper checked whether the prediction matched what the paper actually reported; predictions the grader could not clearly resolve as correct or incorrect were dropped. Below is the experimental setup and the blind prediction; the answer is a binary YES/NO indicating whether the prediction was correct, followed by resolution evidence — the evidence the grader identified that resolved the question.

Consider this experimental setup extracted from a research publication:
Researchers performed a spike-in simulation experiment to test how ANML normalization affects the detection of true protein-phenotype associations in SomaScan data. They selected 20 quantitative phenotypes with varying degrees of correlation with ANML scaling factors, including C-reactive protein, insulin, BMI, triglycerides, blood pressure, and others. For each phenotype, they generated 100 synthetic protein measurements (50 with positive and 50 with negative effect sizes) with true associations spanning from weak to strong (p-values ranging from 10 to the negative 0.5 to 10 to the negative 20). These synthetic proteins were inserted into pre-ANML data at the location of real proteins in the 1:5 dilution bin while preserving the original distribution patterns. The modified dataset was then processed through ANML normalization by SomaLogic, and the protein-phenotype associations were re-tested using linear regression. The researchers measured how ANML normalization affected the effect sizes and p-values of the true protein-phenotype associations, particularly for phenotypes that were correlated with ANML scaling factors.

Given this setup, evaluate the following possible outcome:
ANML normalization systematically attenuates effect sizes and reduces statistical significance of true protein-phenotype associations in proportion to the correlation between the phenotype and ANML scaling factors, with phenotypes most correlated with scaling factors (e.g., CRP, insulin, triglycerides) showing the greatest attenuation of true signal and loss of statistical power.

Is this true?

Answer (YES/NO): NO